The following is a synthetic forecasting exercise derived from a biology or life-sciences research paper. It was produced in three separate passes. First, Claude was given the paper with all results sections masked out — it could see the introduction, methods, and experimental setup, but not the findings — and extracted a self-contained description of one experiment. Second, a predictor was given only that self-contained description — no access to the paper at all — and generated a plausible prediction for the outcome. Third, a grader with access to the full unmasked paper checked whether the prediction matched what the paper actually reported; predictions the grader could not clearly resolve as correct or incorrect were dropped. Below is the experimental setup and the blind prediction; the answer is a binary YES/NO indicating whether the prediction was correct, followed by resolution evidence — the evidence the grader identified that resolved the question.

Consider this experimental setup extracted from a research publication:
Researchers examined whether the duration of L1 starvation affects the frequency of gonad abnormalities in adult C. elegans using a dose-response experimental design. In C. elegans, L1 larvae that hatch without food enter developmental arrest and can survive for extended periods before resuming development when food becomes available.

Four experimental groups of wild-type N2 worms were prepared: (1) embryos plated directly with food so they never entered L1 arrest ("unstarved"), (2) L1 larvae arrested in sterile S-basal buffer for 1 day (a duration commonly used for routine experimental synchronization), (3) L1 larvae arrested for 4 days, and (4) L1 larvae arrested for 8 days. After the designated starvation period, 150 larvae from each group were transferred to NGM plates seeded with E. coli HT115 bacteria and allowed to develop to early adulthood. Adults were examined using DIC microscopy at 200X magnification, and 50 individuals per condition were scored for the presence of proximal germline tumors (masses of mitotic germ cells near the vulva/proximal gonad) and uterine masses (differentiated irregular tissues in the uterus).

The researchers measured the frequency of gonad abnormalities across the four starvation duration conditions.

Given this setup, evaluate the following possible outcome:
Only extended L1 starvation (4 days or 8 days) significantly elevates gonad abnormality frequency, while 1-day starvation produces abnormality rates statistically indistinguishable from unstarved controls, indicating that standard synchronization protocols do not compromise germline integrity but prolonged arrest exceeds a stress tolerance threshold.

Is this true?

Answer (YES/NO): NO